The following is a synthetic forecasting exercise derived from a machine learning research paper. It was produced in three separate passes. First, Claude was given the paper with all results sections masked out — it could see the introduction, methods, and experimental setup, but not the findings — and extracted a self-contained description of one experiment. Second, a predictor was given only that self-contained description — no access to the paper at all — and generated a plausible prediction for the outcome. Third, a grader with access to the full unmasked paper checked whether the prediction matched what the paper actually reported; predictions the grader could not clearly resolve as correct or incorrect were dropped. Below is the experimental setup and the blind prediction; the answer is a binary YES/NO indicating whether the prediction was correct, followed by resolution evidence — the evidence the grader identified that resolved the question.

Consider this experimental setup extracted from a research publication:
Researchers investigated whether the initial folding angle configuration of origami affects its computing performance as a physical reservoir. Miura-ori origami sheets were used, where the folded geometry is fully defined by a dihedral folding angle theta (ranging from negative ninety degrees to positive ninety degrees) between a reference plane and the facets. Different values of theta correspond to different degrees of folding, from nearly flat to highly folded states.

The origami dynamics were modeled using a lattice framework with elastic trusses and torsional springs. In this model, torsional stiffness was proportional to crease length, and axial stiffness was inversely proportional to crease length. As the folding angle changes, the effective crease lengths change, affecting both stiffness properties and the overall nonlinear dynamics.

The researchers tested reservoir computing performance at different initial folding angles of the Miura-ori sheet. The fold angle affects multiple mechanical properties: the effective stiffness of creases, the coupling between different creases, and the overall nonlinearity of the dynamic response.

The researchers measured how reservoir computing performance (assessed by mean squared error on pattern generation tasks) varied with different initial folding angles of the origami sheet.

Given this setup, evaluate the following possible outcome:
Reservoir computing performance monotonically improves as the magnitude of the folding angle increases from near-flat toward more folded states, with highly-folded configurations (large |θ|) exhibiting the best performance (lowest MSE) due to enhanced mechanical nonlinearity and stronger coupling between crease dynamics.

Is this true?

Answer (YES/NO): YES